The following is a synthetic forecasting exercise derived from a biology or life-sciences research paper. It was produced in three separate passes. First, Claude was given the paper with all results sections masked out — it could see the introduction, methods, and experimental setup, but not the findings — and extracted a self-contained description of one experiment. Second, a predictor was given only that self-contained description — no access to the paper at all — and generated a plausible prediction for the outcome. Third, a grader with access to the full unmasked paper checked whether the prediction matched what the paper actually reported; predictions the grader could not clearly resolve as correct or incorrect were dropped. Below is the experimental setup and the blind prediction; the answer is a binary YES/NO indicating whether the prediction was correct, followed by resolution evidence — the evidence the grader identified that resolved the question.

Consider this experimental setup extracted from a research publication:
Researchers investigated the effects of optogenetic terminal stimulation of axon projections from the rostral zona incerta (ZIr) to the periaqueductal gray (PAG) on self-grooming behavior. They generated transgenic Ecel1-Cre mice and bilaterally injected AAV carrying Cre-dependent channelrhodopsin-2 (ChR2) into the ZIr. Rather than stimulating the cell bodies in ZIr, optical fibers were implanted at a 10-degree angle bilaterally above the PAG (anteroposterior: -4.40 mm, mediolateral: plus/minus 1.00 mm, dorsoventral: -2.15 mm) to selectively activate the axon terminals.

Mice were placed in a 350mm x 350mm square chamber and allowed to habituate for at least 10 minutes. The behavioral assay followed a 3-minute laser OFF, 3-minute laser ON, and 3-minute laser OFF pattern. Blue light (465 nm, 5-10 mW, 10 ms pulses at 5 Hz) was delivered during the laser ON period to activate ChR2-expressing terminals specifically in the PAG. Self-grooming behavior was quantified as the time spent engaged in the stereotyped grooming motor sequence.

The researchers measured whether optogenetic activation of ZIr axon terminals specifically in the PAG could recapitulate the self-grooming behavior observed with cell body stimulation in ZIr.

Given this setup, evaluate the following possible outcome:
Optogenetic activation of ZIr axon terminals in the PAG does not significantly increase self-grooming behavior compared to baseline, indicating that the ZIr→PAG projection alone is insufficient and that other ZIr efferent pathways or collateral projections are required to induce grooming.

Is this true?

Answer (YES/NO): NO